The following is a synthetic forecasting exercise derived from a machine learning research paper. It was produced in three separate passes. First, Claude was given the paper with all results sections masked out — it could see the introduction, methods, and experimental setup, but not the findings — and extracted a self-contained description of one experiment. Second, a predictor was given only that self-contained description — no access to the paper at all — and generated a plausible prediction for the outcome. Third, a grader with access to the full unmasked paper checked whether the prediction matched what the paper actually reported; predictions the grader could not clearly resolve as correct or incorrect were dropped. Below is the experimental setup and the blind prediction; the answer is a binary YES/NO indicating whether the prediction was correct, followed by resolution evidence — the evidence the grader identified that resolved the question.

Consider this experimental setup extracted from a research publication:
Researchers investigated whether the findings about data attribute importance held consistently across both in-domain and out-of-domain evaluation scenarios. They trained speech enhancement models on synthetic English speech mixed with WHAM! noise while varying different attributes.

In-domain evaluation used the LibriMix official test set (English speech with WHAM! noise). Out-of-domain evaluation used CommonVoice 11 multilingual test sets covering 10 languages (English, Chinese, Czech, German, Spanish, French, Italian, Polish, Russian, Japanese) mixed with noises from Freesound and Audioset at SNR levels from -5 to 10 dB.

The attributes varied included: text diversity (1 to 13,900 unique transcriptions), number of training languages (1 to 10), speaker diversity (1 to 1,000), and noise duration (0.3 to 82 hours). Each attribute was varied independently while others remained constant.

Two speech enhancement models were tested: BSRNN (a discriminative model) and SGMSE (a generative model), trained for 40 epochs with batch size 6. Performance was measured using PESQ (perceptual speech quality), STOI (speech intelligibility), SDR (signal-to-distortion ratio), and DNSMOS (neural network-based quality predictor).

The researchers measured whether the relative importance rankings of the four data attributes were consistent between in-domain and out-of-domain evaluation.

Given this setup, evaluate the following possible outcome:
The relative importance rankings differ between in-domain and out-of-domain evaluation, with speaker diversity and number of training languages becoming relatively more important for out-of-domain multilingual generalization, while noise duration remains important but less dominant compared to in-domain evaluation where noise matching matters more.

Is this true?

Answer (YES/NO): NO